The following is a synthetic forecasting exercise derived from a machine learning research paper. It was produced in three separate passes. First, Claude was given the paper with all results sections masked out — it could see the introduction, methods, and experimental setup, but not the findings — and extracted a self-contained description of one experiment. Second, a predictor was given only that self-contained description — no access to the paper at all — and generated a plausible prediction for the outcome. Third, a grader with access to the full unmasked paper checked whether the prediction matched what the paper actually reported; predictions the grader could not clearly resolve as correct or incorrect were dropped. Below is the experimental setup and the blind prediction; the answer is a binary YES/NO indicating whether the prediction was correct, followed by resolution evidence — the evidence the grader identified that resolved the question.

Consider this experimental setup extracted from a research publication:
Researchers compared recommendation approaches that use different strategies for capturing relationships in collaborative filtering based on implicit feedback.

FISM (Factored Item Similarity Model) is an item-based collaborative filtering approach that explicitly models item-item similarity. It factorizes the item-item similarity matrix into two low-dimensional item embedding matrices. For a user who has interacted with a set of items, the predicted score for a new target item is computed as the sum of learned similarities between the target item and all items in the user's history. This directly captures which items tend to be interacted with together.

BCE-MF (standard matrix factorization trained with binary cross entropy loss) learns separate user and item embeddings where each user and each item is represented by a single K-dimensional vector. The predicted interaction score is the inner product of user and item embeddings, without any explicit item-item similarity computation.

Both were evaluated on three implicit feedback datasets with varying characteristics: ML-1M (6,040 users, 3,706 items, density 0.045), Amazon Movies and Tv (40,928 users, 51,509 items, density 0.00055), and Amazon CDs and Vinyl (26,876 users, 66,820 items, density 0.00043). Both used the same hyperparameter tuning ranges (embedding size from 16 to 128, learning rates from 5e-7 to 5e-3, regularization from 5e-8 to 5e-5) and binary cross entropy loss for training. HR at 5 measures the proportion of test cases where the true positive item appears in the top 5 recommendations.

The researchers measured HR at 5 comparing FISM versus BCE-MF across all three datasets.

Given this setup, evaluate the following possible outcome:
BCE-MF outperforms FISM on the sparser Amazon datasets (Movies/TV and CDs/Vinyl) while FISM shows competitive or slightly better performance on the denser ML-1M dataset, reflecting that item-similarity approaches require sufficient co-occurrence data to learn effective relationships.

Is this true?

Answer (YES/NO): NO